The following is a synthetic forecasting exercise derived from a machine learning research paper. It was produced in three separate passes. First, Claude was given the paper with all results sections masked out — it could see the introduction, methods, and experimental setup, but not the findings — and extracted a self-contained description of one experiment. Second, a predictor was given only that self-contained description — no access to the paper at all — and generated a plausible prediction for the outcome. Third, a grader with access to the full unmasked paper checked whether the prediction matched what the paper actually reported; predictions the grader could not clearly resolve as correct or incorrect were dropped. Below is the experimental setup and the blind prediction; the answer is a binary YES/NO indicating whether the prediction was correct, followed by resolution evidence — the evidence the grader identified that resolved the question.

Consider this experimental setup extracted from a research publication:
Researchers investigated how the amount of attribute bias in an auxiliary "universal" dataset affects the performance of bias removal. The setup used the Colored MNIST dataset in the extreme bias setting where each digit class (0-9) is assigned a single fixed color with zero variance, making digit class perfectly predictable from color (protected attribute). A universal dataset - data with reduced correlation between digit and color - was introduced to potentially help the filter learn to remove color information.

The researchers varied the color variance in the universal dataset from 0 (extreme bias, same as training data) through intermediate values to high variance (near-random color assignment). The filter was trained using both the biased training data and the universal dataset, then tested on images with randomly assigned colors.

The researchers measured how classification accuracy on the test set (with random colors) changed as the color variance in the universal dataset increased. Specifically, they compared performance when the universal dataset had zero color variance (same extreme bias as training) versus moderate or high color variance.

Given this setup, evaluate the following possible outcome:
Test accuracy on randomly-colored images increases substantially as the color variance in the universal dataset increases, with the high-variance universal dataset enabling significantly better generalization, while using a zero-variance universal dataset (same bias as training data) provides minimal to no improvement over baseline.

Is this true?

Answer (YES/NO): YES